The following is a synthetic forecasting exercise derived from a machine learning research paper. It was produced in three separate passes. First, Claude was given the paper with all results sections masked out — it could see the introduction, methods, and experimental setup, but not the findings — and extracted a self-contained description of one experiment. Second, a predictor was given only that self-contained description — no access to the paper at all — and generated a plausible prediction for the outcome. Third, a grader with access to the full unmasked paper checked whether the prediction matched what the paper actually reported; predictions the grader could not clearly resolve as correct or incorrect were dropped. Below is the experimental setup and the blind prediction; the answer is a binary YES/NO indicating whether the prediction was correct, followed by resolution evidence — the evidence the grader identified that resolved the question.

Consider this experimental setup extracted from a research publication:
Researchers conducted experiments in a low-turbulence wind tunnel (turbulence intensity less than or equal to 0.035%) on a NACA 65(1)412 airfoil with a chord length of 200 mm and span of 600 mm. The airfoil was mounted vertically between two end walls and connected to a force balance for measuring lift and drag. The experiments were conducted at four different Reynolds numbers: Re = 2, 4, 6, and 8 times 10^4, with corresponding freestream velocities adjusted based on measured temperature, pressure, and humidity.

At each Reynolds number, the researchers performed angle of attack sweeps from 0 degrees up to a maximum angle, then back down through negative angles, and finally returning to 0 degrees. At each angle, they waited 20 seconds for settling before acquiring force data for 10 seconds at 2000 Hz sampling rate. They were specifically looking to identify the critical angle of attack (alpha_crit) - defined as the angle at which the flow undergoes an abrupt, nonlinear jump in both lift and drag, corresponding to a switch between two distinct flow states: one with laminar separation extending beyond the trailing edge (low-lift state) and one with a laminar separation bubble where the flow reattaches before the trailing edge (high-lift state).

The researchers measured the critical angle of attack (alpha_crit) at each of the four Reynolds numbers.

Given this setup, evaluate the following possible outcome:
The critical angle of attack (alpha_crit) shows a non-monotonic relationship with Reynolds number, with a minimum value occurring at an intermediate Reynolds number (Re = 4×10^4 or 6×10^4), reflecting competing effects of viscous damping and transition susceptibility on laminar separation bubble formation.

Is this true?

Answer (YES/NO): NO